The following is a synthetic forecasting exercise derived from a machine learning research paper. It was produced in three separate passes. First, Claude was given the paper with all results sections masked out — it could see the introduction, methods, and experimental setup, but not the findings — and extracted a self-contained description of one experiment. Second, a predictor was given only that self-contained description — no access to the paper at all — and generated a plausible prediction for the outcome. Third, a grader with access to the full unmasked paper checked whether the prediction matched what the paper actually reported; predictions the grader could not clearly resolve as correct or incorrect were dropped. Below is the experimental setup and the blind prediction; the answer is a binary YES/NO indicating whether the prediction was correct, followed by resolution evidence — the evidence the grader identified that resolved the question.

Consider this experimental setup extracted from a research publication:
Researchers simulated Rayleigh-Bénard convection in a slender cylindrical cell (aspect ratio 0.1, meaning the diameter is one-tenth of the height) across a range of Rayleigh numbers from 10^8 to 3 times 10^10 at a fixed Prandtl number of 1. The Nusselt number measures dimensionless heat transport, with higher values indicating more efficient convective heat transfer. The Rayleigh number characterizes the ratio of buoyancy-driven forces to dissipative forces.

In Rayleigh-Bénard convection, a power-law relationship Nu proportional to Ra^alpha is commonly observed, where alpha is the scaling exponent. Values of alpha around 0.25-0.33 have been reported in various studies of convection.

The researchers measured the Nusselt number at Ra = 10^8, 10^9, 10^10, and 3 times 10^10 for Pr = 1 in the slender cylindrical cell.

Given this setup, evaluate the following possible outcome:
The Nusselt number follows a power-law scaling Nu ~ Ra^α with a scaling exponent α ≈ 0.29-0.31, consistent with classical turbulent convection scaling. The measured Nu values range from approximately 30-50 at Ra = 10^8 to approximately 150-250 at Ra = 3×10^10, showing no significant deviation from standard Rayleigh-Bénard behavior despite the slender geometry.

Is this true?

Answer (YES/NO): NO